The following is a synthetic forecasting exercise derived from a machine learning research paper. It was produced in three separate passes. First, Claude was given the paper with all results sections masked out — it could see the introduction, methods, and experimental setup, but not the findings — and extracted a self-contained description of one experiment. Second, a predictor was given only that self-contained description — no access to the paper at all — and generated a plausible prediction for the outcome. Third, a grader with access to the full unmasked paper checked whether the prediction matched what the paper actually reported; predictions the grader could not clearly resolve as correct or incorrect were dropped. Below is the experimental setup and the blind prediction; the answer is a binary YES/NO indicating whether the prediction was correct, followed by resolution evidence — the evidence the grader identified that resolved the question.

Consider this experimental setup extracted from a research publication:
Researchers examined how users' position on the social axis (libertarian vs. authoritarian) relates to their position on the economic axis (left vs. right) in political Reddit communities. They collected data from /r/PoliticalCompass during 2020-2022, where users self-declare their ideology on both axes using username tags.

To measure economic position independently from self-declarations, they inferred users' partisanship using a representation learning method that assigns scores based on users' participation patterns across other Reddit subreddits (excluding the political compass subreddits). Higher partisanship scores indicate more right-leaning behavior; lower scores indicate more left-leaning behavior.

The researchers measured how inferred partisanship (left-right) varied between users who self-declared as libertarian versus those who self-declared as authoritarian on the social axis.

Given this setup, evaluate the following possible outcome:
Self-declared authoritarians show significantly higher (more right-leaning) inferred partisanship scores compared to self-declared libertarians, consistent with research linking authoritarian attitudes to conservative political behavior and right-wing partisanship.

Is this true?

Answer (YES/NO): YES